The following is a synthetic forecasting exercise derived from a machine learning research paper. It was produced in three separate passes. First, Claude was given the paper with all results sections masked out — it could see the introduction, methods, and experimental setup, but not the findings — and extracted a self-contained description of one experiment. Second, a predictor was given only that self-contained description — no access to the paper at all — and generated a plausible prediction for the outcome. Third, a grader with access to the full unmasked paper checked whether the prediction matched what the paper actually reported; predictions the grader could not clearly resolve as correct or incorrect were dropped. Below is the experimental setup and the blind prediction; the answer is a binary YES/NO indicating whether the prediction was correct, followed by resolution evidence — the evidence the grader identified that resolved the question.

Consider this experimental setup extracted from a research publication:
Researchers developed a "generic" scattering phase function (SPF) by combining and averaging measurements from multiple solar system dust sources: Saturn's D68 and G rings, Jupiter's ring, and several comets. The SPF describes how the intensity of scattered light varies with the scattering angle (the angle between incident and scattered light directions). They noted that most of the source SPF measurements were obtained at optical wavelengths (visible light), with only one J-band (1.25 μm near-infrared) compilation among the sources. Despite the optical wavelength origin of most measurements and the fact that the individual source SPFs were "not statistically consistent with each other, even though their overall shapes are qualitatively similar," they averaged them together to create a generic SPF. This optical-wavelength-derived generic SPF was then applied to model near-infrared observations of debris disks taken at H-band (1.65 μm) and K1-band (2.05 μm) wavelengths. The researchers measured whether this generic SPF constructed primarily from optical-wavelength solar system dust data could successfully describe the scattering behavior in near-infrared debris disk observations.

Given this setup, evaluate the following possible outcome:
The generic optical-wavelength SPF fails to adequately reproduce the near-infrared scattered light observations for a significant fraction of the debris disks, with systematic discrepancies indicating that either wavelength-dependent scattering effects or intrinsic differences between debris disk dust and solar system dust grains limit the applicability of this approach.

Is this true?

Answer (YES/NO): NO